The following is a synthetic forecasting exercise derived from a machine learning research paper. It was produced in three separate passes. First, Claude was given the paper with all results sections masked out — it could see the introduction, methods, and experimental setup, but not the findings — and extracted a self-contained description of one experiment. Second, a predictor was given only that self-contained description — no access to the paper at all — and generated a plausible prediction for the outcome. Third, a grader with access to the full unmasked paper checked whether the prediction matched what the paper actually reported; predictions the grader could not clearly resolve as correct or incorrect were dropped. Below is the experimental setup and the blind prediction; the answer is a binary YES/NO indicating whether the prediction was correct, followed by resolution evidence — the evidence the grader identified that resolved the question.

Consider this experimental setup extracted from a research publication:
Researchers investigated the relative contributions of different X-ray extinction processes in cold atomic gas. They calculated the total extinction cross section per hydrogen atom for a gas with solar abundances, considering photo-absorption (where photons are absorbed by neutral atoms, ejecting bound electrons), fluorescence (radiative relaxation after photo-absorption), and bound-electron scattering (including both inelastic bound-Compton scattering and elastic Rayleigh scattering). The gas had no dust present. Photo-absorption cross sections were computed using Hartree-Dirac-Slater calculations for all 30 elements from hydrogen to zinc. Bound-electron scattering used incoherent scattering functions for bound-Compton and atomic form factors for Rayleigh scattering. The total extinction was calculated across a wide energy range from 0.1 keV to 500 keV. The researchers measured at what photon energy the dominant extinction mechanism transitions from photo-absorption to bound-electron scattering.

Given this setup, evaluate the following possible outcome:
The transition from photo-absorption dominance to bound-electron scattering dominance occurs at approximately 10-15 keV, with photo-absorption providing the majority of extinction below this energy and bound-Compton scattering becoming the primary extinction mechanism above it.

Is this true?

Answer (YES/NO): YES